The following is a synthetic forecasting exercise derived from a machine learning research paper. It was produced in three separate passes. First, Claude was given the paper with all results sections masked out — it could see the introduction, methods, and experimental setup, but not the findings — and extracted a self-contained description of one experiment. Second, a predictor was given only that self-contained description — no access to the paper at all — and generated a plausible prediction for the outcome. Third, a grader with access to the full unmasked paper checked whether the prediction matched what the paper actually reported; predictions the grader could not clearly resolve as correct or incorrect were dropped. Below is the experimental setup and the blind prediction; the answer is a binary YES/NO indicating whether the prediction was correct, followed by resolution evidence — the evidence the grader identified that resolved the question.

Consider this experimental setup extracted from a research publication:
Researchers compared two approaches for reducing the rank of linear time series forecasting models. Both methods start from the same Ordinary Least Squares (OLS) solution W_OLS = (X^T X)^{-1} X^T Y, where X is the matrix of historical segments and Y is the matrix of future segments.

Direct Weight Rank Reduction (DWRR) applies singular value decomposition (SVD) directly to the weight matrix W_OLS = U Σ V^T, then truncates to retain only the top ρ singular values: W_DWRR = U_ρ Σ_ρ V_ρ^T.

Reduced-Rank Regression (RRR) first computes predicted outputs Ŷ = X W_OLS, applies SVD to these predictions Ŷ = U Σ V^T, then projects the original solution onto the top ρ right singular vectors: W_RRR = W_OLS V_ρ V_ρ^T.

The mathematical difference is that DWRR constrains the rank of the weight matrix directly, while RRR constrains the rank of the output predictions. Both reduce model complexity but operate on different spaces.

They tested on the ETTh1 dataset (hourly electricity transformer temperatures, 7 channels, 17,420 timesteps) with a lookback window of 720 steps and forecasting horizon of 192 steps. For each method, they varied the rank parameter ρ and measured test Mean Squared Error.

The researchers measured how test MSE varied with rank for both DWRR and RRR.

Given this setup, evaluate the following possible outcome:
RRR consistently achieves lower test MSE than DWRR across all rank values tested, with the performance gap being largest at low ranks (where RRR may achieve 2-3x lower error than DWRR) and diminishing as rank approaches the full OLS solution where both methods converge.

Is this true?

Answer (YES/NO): NO